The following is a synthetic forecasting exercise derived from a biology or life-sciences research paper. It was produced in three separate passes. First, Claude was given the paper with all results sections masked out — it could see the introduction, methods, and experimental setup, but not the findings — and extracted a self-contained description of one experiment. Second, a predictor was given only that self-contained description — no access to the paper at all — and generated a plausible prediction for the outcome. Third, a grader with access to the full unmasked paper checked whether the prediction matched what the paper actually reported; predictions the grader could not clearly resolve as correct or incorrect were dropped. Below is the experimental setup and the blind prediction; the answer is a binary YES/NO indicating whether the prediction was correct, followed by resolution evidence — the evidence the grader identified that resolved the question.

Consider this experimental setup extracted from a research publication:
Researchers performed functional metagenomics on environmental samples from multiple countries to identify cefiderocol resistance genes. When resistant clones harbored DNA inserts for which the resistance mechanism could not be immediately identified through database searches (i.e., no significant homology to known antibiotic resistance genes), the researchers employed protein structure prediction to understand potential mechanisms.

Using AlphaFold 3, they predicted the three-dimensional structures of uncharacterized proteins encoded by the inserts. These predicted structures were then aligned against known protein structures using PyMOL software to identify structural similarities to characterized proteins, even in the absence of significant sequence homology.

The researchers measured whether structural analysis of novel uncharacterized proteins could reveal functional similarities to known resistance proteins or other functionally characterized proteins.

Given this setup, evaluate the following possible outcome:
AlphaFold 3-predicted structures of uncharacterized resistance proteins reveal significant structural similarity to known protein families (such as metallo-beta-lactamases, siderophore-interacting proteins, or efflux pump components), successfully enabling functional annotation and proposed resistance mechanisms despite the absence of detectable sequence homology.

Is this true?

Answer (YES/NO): NO